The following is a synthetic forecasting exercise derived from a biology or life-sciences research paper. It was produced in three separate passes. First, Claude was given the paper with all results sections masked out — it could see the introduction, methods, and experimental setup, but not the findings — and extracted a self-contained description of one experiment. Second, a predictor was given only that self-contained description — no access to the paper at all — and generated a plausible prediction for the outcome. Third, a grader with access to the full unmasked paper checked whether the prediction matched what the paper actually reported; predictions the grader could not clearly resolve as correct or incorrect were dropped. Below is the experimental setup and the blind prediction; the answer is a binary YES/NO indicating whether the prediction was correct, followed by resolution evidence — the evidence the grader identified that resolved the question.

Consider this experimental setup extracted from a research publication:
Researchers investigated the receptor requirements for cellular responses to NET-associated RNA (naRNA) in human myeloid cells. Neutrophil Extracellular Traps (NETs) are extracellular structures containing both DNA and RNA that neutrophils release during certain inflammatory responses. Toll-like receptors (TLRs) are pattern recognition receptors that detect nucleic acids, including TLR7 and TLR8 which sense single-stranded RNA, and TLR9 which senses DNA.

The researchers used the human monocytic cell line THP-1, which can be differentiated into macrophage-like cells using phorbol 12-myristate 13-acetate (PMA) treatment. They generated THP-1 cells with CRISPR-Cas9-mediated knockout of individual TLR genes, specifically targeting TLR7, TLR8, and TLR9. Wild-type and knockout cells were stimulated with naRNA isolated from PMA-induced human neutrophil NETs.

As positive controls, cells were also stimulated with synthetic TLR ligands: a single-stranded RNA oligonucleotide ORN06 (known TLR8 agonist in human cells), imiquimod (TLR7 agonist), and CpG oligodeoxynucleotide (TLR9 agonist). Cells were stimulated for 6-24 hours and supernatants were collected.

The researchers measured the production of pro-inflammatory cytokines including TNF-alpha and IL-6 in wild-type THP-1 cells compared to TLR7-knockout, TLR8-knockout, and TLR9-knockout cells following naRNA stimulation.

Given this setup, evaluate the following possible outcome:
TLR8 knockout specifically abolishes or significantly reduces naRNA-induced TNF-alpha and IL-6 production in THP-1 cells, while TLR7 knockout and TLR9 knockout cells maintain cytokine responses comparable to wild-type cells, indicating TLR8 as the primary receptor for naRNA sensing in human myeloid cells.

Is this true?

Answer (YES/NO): NO